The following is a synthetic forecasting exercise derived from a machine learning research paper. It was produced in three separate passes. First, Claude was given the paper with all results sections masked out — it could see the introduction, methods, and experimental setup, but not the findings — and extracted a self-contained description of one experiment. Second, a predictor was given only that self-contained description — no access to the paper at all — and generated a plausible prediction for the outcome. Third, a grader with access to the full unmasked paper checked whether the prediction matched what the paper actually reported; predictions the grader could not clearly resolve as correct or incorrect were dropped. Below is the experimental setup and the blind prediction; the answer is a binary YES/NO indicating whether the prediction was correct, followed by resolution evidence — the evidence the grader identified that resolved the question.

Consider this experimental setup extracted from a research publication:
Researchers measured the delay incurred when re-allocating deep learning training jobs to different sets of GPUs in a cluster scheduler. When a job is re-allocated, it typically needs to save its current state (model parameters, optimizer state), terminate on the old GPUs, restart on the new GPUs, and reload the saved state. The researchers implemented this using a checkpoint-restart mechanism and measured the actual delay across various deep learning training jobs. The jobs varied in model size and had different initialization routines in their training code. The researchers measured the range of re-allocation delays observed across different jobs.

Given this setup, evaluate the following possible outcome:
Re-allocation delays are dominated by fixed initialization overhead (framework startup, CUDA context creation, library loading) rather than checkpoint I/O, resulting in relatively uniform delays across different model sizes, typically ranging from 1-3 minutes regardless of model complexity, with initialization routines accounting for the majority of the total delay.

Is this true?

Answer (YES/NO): NO